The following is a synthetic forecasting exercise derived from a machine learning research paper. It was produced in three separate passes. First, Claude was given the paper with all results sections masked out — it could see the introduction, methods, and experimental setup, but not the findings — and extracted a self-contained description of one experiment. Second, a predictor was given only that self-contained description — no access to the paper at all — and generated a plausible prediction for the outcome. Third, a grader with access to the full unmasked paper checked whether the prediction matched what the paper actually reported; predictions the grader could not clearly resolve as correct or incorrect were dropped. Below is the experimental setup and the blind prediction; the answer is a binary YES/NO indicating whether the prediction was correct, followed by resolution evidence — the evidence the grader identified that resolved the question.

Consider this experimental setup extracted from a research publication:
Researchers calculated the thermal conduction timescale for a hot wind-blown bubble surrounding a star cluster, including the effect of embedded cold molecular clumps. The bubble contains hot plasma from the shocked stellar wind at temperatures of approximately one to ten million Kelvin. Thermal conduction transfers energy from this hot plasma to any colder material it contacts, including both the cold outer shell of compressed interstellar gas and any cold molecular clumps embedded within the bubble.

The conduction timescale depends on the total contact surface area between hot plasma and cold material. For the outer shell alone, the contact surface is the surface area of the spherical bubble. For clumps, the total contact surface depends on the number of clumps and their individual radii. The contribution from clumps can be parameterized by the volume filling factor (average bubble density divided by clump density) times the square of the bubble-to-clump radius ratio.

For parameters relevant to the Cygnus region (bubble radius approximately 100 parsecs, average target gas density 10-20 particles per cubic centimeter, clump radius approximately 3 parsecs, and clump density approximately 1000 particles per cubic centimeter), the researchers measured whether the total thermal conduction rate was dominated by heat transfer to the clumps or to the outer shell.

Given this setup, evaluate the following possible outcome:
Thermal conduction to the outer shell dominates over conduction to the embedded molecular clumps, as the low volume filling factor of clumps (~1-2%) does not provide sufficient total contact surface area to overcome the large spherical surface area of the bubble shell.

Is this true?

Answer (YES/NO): NO